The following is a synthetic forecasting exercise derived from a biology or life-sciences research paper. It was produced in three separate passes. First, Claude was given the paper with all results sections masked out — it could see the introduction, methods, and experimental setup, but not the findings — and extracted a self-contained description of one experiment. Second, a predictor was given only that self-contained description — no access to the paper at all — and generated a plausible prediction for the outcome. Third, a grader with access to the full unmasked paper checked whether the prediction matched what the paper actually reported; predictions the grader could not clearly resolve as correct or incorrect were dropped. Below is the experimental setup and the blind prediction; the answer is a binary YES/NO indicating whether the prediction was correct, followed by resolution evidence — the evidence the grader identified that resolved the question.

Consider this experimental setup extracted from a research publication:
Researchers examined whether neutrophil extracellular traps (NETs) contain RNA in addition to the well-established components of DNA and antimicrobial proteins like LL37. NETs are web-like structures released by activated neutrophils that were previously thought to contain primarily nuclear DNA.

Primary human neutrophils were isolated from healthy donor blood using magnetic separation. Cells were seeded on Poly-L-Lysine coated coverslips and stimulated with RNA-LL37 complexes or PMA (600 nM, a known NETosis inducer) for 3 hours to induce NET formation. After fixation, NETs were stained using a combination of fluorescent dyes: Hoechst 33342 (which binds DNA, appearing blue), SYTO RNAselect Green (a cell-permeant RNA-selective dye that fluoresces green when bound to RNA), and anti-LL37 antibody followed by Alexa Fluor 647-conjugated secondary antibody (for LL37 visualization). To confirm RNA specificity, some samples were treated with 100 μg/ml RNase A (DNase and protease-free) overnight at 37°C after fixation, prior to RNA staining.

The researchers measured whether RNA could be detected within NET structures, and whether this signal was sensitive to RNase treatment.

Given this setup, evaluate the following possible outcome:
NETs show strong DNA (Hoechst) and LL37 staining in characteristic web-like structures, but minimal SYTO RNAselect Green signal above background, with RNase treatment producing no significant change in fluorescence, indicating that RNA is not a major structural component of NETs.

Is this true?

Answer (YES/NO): NO